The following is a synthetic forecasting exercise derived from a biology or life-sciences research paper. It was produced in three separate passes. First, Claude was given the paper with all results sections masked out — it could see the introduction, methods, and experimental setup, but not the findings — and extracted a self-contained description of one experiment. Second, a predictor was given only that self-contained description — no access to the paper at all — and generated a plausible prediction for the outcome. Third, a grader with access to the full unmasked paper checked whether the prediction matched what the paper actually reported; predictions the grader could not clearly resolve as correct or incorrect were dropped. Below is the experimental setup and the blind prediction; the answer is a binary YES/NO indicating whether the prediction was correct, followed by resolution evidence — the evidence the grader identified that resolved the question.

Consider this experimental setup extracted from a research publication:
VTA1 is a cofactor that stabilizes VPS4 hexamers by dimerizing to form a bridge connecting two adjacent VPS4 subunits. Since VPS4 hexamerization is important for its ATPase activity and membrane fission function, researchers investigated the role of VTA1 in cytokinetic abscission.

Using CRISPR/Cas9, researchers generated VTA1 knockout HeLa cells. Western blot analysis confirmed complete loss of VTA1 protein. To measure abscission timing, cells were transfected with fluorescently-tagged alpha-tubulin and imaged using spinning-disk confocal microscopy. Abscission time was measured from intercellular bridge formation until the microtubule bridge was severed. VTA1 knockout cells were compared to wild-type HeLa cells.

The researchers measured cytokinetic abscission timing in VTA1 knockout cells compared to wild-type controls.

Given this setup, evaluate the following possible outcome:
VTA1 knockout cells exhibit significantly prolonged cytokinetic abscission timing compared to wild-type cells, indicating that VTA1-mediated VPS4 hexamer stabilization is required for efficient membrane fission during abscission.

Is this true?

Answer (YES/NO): NO